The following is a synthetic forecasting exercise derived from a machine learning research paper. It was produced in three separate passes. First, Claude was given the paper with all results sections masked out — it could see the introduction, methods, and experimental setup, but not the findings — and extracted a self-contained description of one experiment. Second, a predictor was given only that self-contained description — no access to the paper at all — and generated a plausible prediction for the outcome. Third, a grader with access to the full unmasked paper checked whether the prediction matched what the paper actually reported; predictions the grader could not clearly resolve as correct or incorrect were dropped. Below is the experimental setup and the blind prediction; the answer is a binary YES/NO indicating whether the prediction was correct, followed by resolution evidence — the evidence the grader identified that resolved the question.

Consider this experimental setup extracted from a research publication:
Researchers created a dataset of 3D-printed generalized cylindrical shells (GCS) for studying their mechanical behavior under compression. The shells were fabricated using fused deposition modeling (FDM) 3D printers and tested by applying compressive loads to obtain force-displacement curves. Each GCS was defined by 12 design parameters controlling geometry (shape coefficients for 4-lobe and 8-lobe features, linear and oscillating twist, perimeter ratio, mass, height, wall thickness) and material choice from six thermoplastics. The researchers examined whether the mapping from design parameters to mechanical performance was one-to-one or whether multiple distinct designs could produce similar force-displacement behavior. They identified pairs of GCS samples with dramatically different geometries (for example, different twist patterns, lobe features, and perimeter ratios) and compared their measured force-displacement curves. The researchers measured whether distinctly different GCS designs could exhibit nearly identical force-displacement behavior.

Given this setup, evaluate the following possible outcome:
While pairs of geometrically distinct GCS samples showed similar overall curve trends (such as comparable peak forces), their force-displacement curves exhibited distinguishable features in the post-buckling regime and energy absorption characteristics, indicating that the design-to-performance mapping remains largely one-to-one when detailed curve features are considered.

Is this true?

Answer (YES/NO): NO